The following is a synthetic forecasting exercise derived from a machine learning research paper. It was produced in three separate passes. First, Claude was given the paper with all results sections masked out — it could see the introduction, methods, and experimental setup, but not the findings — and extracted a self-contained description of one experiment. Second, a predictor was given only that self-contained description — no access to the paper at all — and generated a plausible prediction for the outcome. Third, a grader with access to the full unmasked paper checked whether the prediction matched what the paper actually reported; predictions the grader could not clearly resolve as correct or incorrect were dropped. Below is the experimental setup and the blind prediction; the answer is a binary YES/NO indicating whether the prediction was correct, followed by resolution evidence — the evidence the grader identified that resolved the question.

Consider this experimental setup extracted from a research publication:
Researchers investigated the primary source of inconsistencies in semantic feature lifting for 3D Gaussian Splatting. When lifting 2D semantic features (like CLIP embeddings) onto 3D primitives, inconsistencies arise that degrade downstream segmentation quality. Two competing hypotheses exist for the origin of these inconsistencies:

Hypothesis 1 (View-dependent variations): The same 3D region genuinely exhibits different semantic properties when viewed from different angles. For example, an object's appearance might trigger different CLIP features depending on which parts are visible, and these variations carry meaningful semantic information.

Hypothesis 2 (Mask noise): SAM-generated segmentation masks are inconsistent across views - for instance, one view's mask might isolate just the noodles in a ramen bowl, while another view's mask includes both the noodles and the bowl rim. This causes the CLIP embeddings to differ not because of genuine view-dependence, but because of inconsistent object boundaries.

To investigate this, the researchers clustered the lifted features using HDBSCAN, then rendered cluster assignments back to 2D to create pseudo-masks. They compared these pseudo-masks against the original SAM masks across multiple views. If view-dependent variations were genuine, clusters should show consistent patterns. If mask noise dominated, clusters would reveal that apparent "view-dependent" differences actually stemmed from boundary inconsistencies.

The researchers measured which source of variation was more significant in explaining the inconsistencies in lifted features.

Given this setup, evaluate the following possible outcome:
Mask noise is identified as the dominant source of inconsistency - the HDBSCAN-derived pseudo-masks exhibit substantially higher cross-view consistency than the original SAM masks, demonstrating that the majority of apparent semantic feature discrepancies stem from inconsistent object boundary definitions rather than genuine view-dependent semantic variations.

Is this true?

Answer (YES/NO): YES